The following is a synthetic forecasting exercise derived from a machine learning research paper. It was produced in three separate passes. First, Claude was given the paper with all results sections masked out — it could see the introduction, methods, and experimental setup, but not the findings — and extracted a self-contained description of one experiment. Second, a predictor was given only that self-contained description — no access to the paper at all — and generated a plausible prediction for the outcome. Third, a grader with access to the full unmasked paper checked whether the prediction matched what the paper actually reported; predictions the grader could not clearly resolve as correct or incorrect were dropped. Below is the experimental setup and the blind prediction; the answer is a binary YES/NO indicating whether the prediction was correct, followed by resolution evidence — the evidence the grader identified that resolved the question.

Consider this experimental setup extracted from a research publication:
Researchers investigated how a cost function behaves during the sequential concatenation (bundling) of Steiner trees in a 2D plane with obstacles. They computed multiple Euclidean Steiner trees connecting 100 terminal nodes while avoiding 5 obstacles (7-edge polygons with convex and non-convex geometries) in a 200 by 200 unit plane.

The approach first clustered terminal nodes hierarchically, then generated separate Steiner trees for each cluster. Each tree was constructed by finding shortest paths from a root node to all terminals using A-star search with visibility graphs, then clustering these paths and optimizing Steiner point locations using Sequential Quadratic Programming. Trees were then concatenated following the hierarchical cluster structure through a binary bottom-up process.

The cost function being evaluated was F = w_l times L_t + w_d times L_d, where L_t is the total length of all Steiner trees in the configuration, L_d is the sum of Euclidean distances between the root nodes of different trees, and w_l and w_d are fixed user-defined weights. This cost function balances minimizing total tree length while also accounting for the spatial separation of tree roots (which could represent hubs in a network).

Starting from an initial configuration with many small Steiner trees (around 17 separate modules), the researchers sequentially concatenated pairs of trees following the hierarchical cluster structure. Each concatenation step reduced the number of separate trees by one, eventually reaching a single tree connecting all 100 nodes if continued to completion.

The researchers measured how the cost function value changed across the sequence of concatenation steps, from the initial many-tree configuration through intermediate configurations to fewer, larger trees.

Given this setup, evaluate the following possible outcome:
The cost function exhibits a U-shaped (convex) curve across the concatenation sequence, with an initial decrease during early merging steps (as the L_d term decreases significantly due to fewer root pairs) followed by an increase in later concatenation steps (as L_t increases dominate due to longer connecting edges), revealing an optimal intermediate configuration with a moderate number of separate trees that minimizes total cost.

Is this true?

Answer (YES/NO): YES